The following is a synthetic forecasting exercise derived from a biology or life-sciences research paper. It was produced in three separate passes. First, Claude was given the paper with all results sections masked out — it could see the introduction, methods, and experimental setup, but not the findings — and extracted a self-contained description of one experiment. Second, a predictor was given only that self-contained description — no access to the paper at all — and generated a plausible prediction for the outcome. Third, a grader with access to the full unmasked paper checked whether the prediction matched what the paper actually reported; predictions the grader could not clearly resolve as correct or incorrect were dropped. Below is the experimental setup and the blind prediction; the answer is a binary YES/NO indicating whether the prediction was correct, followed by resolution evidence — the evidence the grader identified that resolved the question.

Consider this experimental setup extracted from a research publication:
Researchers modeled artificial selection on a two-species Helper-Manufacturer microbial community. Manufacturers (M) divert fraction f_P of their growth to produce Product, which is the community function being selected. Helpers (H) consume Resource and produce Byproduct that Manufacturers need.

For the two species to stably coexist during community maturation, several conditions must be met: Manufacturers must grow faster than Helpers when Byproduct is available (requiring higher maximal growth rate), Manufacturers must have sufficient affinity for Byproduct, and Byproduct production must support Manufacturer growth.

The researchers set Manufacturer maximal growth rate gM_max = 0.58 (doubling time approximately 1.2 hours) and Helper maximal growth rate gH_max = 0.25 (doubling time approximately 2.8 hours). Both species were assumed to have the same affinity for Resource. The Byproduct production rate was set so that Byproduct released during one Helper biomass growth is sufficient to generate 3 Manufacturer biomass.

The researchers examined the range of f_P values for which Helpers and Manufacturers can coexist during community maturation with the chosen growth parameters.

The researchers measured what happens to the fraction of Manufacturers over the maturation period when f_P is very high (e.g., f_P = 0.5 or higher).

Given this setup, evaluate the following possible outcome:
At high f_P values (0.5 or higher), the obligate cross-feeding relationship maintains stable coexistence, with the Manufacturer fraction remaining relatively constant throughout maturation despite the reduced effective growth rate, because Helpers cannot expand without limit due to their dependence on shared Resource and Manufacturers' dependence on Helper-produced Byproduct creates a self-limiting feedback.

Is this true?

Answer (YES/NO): NO